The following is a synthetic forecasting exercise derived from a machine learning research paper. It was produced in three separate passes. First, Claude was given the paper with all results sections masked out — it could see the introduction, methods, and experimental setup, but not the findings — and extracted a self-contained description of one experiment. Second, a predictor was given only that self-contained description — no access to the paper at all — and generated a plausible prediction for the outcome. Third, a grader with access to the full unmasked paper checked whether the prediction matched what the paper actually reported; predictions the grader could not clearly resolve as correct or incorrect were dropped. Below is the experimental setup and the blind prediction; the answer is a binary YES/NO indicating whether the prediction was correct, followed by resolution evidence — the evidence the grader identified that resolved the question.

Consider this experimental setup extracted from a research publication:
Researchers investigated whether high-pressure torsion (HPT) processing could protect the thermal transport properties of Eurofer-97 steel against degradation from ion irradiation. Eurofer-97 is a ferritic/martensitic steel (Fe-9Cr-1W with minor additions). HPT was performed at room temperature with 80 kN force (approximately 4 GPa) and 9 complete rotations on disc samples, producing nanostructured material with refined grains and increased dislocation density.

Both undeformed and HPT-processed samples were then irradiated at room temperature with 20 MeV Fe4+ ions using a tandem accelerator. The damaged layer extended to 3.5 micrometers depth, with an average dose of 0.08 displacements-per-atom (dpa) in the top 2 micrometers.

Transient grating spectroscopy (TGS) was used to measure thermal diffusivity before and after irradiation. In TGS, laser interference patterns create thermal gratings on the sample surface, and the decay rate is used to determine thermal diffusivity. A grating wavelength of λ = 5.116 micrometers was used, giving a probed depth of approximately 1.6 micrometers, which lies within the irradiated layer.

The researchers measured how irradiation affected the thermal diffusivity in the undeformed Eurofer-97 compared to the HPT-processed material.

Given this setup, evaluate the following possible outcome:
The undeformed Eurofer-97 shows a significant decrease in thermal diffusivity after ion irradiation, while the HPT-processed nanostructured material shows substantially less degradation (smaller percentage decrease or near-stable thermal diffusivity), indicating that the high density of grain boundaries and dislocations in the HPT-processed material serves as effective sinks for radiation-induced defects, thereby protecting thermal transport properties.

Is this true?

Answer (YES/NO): NO